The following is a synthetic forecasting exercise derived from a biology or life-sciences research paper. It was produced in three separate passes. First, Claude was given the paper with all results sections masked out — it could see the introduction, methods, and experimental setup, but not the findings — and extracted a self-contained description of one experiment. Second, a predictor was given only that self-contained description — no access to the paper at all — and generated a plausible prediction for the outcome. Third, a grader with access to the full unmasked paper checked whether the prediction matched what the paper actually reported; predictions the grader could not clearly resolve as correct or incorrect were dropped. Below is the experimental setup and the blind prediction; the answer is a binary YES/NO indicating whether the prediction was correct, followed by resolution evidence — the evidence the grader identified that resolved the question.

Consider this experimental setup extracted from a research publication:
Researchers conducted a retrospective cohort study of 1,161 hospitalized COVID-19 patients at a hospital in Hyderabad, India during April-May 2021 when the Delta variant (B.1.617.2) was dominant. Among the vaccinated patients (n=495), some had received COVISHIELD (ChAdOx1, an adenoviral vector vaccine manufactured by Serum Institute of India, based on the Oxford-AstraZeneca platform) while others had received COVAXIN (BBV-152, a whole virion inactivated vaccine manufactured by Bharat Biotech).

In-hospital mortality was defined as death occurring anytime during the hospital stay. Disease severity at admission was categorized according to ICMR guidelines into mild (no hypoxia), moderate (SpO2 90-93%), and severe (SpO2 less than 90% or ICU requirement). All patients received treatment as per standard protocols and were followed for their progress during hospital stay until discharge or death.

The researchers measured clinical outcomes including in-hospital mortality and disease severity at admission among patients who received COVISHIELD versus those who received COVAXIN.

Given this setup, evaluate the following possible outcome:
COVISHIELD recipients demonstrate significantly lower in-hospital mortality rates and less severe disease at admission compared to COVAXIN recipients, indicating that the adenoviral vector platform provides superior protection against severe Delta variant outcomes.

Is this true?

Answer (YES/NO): NO